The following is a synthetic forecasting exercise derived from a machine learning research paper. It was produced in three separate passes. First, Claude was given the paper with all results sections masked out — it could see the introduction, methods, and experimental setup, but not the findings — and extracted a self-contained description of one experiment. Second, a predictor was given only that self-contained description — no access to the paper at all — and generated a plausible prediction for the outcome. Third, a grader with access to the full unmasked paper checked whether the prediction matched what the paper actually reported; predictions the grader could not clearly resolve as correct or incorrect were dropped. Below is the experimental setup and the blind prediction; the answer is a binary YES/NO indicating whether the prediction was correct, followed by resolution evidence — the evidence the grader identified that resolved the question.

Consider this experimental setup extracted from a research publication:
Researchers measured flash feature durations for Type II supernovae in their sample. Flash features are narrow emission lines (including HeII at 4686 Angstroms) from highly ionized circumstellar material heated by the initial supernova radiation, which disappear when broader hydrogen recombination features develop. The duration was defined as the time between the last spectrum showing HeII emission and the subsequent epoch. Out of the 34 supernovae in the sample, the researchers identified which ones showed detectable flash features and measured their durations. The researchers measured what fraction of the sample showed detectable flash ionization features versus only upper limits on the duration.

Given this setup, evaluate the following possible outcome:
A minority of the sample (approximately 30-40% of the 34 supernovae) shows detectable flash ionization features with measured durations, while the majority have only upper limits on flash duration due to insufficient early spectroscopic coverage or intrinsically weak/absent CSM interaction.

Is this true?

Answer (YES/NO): NO